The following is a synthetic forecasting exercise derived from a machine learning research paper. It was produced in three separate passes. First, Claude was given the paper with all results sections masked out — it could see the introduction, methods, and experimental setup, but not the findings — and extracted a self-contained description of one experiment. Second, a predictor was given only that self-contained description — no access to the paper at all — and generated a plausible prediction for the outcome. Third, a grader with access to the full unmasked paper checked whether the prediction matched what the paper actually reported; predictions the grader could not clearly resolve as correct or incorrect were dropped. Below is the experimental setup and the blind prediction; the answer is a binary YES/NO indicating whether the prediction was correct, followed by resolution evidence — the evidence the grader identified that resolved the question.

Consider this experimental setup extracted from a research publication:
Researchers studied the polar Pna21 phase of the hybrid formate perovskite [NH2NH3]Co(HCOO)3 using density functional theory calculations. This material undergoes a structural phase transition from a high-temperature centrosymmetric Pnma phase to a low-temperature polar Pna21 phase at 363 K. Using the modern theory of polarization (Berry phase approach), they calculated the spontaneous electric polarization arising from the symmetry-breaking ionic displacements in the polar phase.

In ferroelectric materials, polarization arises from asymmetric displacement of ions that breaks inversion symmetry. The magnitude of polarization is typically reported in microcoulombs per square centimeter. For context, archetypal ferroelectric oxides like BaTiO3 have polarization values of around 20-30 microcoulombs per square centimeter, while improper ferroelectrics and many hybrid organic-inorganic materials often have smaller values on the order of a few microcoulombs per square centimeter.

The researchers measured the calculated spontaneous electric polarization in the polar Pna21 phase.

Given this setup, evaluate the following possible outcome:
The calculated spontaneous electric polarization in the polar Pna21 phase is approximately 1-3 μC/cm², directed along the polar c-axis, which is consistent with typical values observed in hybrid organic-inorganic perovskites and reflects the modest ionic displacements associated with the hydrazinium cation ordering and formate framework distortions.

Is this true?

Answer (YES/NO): YES